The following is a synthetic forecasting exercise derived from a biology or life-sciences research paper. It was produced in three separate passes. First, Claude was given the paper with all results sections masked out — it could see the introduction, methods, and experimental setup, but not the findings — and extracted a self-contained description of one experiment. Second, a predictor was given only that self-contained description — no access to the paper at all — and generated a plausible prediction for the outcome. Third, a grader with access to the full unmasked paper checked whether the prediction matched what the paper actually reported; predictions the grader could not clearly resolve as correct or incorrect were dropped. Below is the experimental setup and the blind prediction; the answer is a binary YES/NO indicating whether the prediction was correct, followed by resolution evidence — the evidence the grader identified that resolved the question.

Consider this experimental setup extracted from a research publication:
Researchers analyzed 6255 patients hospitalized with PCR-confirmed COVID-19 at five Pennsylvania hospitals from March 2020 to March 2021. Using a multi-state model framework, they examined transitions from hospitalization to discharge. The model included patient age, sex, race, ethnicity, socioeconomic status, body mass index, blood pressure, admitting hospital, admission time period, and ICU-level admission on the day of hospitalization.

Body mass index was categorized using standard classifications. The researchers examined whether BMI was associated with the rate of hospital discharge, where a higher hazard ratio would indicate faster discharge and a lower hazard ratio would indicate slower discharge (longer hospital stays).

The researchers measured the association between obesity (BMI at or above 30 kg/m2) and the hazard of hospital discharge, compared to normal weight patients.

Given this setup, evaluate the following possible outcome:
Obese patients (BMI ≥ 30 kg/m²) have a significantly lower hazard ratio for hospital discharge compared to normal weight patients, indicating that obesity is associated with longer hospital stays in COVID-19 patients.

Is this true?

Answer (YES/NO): NO